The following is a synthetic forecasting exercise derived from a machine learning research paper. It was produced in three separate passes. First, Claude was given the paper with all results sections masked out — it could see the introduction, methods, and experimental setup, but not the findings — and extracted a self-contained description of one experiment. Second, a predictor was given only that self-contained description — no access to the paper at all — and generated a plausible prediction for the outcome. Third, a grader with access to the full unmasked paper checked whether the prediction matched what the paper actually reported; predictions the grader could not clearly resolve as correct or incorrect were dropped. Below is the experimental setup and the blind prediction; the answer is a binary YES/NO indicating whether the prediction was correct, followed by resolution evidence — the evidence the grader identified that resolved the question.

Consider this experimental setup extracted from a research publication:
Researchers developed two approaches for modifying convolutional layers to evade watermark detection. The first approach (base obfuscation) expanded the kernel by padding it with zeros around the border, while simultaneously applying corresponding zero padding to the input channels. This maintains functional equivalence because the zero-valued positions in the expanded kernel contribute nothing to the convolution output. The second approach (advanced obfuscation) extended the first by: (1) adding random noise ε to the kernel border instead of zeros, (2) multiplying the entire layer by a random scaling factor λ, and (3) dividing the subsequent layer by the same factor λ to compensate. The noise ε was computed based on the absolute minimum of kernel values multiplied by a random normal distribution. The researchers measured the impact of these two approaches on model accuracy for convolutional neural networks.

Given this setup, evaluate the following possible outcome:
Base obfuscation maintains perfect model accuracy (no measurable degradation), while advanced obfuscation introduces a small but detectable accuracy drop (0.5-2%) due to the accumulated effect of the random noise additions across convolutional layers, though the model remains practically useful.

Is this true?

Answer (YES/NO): NO